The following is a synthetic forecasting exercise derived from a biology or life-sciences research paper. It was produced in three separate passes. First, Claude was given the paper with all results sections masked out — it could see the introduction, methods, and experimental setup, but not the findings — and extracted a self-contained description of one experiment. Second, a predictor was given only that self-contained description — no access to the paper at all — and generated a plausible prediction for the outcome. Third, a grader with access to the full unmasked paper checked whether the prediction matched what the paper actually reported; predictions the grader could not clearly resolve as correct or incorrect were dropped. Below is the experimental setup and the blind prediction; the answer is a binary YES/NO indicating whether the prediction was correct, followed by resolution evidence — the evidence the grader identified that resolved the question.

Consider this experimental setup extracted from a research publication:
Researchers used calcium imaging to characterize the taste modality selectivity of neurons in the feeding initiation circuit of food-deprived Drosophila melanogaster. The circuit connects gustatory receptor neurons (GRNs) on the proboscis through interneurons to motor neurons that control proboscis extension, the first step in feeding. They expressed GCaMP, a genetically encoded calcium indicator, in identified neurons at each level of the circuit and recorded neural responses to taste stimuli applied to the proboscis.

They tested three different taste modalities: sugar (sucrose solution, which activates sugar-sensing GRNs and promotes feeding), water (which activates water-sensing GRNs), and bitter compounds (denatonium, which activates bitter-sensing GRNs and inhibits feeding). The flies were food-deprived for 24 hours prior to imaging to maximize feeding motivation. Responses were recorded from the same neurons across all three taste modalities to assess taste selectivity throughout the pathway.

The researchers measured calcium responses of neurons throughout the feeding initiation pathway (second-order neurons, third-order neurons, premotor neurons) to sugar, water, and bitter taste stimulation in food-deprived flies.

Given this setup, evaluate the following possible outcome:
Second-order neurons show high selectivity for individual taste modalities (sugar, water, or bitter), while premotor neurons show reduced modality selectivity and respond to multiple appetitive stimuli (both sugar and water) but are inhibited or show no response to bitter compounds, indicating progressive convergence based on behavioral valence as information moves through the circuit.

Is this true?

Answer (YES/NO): NO